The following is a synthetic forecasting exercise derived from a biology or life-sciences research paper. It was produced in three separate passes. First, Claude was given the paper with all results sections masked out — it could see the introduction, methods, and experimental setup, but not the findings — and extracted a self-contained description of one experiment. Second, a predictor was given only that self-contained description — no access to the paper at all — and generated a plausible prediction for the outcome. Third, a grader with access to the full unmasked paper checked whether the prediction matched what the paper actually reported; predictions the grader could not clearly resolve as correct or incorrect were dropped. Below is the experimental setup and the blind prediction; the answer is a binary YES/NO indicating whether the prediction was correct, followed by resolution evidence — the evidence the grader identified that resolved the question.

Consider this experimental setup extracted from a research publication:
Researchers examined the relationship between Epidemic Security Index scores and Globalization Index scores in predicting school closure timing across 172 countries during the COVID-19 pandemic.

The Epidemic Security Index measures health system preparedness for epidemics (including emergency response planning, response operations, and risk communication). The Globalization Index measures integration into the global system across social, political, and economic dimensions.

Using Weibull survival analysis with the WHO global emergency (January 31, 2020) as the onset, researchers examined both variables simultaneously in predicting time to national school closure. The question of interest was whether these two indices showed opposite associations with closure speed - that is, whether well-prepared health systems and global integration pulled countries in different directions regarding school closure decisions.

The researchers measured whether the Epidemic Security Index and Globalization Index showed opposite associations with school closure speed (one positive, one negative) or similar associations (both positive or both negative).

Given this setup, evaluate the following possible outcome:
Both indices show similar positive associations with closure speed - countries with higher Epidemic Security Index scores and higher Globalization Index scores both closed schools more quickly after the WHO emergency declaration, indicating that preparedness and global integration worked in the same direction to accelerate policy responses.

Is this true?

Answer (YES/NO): NO